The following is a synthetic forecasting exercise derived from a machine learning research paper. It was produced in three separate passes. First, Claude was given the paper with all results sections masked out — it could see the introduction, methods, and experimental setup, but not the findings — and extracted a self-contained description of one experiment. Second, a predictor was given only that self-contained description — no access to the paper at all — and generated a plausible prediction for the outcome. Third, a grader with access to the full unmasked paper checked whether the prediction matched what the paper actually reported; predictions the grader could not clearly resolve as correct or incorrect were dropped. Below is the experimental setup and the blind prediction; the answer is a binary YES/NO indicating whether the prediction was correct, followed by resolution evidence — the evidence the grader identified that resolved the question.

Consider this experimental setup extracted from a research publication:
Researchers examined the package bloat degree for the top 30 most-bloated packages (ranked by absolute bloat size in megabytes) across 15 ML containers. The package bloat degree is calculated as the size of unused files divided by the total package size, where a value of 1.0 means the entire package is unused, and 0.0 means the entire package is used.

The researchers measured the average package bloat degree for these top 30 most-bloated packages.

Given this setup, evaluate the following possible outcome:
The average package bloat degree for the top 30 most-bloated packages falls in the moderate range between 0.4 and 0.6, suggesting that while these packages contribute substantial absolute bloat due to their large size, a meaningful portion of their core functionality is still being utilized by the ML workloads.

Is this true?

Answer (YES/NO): NO